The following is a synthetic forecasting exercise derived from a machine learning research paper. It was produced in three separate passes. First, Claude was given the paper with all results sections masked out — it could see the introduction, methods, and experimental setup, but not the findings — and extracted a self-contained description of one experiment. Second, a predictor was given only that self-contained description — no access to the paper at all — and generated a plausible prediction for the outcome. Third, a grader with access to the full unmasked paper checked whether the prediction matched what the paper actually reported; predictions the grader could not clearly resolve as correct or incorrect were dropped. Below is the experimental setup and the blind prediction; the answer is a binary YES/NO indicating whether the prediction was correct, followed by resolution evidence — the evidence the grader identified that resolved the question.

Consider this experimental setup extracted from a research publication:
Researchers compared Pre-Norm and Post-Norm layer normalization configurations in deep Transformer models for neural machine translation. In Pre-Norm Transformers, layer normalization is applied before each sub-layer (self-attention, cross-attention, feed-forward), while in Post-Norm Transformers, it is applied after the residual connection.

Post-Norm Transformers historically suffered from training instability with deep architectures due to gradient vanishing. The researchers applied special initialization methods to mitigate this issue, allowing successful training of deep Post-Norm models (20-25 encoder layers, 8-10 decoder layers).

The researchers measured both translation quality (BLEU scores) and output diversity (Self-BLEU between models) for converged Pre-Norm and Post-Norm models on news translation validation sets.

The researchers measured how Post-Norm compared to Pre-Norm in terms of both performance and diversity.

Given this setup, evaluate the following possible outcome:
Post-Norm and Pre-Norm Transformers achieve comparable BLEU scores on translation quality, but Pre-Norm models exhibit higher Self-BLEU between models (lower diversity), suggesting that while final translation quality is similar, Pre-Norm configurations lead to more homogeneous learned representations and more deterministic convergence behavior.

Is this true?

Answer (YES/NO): NO